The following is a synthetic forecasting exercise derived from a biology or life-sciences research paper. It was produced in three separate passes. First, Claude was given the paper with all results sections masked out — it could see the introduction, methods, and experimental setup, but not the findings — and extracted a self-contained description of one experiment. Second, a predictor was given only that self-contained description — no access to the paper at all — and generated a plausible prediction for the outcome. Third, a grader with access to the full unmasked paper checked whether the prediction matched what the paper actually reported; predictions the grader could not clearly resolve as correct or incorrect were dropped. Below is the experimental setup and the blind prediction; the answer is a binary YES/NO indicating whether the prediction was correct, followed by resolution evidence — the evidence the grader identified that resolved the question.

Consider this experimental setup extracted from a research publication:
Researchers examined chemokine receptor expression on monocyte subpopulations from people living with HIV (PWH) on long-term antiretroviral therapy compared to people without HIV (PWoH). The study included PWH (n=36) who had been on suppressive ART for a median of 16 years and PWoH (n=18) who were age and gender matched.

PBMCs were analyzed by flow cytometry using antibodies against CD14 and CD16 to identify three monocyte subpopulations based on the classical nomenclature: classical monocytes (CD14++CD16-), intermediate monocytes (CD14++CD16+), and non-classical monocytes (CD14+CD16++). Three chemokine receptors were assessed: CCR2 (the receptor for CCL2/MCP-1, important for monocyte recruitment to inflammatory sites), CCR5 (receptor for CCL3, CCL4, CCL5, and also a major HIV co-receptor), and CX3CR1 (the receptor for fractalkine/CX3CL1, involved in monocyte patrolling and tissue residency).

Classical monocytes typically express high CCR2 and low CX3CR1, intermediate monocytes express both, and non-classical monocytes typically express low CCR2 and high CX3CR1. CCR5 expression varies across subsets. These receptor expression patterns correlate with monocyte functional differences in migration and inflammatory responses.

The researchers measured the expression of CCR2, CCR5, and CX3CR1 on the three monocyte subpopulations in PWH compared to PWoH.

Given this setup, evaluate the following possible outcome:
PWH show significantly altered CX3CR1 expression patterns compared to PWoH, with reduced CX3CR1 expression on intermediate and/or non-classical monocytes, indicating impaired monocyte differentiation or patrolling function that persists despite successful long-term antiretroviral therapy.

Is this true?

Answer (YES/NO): YES